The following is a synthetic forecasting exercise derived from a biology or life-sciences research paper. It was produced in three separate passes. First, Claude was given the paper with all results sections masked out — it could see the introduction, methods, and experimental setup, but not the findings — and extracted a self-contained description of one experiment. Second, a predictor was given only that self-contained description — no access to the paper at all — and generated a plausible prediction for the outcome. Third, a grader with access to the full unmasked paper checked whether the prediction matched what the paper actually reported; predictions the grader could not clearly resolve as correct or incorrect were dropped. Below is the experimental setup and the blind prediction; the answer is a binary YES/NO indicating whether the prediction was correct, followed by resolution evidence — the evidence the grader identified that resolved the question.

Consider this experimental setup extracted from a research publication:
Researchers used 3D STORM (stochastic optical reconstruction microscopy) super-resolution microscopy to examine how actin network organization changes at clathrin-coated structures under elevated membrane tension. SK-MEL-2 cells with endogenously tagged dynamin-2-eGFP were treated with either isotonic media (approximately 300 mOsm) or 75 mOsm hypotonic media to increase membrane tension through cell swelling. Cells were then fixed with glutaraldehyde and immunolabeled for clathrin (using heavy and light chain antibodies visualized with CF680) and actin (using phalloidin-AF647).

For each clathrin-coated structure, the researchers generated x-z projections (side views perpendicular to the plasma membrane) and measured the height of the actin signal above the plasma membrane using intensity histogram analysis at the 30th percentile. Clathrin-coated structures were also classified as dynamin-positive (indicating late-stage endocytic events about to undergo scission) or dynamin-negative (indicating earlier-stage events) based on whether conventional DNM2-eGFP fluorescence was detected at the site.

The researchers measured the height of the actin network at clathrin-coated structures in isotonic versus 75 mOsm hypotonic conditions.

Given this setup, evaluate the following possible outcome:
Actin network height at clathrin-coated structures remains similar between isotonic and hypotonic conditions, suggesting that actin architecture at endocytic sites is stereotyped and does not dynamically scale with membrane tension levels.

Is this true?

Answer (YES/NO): NO